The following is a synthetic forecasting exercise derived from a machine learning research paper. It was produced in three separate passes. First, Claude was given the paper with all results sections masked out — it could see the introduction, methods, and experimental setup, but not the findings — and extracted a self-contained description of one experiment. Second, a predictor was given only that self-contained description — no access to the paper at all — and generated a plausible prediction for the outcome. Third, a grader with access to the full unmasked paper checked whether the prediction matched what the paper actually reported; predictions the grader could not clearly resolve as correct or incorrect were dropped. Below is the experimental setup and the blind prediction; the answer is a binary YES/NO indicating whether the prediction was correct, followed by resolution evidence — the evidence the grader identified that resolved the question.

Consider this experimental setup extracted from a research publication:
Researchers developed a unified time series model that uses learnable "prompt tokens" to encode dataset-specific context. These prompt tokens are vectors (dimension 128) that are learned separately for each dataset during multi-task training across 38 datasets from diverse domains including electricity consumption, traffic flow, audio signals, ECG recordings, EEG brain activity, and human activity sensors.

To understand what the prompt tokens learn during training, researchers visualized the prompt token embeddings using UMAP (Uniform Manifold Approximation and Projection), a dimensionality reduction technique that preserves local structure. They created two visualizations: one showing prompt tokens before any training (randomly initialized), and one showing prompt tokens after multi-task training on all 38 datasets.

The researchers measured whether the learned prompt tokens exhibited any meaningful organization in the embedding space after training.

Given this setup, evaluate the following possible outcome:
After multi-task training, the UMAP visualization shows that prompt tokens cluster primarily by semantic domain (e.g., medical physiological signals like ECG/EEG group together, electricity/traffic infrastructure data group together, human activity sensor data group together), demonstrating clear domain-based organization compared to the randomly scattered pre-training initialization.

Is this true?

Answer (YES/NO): YES